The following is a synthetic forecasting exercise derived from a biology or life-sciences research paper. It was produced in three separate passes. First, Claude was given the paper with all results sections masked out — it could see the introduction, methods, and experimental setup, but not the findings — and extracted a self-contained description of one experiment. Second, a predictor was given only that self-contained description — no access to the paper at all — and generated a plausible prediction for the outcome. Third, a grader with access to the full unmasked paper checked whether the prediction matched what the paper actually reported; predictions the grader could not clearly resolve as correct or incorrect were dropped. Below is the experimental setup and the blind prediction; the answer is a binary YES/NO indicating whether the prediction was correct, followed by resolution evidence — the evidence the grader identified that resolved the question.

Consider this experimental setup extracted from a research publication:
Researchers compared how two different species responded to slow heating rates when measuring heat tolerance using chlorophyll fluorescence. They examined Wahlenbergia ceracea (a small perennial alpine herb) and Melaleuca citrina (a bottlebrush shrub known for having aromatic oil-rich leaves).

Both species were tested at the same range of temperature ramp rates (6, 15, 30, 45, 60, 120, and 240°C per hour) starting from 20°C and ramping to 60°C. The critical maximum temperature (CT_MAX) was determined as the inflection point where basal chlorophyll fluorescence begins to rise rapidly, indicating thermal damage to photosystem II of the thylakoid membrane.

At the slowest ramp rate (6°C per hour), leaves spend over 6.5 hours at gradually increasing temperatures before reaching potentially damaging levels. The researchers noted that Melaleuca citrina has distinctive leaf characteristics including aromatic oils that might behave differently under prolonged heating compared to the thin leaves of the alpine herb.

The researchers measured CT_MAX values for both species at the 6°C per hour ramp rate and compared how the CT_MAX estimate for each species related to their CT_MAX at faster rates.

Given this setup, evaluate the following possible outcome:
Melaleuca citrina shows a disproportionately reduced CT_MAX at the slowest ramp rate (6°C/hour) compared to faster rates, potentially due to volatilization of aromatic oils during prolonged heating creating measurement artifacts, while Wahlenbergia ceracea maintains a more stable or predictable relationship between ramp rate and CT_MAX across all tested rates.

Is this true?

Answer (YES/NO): NO